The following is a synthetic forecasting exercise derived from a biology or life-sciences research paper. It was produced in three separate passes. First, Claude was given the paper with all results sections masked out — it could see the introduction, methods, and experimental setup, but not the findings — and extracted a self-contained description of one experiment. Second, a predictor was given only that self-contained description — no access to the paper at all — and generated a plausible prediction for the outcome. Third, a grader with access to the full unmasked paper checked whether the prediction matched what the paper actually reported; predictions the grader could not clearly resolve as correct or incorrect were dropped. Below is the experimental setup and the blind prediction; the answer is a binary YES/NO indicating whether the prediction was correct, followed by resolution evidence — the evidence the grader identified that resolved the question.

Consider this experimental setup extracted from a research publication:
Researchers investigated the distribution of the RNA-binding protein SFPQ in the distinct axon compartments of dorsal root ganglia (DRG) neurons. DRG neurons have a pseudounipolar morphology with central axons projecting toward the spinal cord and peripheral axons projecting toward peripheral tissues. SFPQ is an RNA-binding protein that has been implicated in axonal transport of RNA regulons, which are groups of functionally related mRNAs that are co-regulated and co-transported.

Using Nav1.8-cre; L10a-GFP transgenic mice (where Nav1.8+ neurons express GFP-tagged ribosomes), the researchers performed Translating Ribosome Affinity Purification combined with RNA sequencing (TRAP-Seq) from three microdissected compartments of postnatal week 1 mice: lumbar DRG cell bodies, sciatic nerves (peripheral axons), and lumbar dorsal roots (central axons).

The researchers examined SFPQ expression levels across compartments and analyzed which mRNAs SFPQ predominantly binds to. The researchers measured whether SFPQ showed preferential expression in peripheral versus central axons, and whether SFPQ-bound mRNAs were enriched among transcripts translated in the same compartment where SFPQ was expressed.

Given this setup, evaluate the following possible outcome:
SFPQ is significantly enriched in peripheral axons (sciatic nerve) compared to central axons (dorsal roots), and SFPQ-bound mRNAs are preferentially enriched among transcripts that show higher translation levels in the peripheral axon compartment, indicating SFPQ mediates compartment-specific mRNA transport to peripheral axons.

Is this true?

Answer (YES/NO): YES